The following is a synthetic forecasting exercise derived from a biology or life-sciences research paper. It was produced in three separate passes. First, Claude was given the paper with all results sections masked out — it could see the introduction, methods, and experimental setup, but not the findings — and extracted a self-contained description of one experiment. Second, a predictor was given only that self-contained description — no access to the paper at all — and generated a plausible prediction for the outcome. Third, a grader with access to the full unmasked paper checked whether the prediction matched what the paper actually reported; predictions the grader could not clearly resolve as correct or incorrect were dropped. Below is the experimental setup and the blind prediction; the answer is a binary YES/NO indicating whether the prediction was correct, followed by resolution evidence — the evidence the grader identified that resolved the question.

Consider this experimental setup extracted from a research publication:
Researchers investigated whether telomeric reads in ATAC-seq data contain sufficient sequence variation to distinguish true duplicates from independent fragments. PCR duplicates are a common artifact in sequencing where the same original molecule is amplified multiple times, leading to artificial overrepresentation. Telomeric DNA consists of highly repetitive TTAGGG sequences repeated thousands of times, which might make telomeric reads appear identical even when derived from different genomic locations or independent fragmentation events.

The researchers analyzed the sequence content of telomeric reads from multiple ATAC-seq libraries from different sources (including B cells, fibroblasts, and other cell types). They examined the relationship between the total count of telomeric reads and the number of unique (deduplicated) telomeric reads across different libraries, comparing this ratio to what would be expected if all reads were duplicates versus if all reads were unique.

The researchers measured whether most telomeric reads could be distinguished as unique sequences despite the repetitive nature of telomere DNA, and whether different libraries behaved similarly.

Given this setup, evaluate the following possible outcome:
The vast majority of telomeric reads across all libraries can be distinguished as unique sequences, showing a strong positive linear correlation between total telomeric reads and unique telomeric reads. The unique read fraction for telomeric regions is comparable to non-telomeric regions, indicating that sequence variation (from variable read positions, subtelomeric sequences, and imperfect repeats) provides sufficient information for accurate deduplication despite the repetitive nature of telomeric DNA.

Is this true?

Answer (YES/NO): NO